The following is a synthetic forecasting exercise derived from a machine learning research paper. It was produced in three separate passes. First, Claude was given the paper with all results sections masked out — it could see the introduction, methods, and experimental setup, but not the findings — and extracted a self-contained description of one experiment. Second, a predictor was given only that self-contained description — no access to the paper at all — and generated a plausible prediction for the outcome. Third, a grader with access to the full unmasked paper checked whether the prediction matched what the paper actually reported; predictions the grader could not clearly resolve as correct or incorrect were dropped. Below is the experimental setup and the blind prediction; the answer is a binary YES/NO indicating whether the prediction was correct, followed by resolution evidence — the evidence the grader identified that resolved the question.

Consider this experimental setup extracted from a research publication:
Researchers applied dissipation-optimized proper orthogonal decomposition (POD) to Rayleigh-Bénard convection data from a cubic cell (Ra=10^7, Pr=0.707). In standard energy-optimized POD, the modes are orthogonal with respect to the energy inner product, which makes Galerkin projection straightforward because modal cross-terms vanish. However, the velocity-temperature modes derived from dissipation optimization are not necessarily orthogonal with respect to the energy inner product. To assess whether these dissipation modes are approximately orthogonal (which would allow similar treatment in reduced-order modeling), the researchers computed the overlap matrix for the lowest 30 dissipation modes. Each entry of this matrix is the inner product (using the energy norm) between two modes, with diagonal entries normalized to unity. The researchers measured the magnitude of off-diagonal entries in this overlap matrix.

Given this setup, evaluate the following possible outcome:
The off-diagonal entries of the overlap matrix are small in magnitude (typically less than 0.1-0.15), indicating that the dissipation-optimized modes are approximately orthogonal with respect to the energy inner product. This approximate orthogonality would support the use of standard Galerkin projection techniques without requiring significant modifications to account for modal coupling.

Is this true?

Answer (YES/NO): NO